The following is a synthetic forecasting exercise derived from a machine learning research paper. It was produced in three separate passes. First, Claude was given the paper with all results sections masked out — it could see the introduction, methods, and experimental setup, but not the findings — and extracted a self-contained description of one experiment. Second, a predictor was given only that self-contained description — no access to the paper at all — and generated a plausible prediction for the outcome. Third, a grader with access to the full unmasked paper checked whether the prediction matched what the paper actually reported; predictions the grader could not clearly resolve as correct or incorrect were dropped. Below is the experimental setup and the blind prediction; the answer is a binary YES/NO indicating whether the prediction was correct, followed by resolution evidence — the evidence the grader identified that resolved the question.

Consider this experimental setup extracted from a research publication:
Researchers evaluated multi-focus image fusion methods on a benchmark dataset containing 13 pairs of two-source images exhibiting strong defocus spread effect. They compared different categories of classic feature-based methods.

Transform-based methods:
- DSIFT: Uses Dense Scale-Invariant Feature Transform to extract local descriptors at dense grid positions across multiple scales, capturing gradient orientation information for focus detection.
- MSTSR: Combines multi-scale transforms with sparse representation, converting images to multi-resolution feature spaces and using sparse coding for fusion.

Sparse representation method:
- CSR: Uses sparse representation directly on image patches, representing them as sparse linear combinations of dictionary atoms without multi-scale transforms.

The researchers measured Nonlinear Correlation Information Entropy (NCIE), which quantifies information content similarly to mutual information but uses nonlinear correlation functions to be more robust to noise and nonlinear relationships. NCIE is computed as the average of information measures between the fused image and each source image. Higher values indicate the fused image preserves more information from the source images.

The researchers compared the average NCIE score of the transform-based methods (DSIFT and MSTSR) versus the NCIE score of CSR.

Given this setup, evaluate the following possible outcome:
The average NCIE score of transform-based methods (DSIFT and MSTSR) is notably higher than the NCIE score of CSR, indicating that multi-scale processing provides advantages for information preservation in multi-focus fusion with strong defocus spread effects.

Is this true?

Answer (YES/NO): NO